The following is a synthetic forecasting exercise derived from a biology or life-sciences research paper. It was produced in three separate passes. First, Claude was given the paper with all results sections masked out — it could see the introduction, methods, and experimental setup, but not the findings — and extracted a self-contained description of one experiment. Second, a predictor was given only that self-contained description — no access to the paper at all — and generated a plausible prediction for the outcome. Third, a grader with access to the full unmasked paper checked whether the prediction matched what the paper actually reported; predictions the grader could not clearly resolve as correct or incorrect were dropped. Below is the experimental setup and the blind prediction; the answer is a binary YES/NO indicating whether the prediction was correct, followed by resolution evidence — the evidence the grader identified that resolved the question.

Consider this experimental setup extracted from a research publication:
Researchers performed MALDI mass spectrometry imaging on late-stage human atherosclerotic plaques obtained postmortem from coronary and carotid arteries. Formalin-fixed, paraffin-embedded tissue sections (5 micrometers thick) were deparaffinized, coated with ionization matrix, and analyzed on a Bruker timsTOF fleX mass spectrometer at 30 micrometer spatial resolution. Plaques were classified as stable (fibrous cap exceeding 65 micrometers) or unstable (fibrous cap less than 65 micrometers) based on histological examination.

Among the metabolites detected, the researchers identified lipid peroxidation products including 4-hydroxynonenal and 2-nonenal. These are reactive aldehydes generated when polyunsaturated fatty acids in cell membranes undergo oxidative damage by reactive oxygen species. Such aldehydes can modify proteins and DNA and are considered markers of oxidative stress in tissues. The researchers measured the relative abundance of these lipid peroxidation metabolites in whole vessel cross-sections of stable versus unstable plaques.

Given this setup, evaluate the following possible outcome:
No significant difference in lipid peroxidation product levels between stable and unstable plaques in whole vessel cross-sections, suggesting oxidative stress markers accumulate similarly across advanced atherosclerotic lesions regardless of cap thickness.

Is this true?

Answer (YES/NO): NO